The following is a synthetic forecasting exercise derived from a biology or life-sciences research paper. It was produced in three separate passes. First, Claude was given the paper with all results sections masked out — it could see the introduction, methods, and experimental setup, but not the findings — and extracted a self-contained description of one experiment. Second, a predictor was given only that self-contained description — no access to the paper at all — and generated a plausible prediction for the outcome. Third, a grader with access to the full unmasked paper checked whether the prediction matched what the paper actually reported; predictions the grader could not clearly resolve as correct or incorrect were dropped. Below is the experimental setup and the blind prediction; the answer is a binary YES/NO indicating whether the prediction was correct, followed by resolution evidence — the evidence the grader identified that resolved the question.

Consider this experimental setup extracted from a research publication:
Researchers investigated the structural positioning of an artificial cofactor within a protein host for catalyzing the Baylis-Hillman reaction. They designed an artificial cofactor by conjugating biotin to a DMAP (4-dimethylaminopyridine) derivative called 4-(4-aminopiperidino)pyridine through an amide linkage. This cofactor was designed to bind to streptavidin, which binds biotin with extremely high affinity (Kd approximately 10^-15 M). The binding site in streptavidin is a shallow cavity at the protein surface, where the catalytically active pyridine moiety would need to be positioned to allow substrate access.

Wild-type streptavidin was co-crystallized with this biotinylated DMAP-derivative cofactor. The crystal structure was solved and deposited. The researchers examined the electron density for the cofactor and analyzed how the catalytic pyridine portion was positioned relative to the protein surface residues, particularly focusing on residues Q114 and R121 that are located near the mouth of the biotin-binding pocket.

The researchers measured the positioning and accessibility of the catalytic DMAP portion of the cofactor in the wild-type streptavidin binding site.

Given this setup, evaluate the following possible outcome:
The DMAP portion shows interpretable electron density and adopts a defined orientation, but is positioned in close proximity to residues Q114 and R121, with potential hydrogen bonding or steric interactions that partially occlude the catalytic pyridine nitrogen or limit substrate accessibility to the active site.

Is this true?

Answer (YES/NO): YES